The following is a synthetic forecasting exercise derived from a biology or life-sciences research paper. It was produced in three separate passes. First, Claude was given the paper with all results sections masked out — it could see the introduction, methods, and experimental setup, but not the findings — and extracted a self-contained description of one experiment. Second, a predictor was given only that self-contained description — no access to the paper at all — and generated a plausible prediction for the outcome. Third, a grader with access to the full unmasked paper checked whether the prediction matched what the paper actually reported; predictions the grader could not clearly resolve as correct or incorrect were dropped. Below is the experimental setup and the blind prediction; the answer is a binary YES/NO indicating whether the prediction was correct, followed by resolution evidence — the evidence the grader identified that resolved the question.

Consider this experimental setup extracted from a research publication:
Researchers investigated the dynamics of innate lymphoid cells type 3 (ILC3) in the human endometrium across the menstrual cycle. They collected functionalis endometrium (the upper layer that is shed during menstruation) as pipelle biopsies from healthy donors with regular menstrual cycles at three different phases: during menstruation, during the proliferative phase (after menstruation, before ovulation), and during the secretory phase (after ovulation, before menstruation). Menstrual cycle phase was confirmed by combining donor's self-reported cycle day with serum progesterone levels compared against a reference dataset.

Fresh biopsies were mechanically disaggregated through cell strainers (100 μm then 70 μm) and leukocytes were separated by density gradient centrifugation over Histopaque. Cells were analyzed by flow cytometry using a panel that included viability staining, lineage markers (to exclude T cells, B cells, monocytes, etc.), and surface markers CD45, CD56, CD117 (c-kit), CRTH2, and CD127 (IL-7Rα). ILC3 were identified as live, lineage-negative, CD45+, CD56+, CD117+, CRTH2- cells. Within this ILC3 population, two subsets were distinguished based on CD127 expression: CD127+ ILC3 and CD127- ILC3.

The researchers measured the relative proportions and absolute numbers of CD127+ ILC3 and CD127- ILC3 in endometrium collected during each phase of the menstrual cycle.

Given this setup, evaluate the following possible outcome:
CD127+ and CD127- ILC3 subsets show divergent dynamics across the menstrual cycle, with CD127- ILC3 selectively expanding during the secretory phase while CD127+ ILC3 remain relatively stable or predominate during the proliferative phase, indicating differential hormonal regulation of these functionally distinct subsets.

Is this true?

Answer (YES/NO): NO